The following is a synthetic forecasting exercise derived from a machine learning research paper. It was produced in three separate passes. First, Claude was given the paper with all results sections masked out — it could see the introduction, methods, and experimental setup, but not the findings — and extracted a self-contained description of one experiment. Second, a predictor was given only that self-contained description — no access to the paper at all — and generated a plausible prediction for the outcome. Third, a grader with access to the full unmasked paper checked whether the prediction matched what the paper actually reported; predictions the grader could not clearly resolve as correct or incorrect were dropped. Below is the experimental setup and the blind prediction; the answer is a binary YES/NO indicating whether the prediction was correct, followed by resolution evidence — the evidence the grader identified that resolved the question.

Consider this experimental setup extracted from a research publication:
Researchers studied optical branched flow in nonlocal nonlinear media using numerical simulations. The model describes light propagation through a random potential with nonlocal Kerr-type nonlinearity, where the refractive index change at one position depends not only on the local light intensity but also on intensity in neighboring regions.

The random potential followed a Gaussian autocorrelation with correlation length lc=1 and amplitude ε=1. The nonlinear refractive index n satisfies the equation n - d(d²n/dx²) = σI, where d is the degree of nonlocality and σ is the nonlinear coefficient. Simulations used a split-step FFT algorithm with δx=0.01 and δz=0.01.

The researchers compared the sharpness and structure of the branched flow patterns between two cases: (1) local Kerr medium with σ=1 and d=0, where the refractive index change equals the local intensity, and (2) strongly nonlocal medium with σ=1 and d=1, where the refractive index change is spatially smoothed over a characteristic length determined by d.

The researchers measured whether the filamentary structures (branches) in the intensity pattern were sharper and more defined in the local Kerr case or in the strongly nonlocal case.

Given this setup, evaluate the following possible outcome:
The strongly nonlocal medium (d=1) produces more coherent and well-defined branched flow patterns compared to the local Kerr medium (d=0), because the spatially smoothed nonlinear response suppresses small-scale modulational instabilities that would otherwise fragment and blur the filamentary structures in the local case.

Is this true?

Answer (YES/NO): NO